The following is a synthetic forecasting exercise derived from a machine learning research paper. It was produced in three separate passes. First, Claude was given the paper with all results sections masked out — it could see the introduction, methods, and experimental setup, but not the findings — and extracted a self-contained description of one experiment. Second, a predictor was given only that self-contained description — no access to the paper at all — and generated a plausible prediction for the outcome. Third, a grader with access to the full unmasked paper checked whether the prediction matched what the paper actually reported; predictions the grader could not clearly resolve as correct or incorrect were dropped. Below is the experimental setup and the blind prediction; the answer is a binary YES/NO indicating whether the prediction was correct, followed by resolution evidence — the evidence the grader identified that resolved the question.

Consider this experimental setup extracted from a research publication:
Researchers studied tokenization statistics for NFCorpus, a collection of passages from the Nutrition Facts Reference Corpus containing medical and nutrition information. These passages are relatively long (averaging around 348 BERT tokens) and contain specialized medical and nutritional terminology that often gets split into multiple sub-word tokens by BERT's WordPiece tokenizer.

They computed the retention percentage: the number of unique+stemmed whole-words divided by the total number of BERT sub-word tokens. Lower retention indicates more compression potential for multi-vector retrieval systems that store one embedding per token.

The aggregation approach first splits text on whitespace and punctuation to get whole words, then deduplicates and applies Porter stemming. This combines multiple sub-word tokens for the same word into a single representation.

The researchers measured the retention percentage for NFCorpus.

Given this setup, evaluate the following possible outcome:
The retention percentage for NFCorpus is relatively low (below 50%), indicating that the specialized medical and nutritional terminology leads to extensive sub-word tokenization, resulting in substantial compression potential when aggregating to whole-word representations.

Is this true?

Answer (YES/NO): YES